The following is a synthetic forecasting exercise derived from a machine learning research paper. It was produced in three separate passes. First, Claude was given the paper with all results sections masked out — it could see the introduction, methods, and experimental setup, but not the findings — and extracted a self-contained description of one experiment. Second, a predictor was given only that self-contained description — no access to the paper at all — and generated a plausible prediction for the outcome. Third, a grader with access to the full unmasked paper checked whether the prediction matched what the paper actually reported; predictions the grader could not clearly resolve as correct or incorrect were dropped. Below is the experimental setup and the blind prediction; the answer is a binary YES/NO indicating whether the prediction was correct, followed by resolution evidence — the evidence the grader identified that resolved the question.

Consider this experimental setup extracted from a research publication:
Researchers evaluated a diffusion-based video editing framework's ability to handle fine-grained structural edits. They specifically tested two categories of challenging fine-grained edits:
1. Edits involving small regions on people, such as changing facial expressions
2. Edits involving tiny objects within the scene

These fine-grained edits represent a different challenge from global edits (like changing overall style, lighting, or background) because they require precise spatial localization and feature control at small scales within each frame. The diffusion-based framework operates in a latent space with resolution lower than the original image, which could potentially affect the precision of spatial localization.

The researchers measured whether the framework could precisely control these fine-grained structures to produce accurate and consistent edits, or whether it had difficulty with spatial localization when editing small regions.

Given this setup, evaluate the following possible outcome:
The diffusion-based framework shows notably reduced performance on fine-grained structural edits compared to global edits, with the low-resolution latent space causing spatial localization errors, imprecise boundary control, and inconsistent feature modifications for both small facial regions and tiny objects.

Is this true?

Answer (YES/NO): YES